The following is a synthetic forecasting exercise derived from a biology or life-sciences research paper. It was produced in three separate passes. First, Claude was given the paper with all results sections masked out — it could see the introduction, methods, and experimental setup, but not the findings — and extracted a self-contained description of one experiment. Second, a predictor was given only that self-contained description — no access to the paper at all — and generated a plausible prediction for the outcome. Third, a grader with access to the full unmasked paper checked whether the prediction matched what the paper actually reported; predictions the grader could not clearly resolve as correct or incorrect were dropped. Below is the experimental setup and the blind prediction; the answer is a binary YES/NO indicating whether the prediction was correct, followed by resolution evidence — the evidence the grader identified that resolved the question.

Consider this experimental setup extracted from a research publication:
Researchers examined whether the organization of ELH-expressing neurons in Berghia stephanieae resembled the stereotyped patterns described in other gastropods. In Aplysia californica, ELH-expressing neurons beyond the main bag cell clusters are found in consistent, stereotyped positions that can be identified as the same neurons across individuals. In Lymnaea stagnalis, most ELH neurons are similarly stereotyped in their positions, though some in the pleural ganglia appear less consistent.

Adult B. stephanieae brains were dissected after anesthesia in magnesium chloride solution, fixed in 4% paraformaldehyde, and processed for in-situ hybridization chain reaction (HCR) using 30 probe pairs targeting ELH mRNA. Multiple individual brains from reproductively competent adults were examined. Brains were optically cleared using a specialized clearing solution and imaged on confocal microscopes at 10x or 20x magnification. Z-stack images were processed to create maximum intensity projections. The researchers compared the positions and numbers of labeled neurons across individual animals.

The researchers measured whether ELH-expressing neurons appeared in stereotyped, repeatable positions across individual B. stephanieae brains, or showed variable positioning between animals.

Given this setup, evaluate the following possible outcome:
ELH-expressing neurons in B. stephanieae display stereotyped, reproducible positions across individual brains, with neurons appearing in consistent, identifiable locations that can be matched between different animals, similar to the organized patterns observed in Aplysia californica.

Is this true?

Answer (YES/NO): YES